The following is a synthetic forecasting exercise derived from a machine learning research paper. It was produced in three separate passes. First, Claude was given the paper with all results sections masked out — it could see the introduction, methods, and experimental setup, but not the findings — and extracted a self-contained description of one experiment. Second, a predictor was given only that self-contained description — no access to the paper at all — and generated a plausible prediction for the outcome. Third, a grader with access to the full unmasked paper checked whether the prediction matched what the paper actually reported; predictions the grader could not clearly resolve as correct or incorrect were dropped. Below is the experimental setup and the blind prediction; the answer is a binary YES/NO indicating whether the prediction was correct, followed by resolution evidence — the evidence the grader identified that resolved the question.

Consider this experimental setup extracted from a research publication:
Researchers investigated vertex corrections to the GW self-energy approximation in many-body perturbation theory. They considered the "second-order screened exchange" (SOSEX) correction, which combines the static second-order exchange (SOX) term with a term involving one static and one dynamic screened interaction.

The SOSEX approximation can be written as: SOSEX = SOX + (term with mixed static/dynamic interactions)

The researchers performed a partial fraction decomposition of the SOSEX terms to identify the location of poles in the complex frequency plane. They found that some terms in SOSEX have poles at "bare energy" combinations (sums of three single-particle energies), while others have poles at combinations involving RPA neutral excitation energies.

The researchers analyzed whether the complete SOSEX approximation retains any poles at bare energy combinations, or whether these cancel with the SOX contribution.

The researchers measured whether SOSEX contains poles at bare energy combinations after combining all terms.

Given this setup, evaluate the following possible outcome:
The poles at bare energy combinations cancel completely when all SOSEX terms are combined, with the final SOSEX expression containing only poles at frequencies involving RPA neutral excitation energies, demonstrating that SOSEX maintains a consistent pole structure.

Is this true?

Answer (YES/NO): YES